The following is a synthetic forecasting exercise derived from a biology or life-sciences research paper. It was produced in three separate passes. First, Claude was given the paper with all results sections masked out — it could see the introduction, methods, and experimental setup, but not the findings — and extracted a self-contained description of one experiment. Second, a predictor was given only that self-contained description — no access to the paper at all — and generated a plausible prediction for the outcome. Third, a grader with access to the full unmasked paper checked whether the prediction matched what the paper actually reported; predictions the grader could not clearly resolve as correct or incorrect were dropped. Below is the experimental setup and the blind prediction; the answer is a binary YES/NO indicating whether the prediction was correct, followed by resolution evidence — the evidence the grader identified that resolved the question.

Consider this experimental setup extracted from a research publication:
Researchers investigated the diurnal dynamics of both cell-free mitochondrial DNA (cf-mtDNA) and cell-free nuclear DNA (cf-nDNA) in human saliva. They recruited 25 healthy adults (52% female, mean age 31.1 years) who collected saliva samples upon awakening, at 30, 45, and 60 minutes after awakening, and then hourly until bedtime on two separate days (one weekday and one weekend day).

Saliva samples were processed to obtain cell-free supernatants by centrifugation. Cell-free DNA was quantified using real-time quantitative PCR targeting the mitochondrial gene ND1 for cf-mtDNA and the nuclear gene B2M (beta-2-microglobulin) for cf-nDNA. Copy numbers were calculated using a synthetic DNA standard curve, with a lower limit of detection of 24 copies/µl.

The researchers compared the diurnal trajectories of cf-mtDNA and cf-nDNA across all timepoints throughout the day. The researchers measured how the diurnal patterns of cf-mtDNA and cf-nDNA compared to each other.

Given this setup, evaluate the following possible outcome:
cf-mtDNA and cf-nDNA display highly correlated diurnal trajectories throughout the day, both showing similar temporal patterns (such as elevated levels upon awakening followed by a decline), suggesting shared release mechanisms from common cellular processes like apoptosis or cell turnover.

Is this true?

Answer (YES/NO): NO